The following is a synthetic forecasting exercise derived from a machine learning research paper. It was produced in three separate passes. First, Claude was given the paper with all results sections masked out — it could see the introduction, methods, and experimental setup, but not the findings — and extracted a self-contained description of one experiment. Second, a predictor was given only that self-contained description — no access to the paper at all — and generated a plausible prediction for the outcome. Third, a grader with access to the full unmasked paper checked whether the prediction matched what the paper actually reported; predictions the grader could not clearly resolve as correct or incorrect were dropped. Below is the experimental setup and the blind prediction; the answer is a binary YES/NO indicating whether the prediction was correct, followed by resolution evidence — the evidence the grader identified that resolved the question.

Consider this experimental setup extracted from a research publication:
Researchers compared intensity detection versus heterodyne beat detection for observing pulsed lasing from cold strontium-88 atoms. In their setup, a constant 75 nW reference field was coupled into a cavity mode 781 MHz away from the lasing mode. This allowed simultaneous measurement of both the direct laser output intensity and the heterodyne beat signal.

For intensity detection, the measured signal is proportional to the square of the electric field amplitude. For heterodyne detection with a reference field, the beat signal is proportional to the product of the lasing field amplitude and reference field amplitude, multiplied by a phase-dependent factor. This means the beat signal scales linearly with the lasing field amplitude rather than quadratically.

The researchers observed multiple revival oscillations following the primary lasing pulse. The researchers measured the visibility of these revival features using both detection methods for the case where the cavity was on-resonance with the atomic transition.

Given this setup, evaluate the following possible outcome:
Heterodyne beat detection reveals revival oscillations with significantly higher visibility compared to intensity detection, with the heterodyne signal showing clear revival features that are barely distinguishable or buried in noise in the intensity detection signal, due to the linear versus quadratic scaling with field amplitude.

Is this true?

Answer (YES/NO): YES